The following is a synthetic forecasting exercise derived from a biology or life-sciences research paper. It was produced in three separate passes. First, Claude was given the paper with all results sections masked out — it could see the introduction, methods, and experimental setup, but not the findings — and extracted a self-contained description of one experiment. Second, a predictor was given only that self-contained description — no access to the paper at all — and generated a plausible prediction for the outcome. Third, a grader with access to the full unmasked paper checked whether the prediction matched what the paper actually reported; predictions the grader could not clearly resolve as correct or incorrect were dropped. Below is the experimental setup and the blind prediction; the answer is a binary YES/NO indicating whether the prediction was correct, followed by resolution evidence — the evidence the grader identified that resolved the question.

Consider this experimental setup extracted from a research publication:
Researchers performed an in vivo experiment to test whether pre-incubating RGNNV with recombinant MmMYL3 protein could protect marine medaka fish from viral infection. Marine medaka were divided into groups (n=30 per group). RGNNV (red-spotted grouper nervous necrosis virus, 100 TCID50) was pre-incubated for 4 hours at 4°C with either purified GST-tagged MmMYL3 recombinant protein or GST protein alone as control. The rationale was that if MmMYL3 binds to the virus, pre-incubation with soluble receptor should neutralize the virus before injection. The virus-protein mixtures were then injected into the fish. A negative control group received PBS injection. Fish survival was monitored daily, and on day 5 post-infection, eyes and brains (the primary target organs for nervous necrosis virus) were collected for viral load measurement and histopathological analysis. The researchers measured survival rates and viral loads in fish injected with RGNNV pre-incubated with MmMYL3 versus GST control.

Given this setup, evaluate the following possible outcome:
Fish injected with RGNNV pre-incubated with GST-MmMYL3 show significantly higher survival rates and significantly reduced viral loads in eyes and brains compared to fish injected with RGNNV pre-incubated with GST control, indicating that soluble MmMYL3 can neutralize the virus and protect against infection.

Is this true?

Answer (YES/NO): YES